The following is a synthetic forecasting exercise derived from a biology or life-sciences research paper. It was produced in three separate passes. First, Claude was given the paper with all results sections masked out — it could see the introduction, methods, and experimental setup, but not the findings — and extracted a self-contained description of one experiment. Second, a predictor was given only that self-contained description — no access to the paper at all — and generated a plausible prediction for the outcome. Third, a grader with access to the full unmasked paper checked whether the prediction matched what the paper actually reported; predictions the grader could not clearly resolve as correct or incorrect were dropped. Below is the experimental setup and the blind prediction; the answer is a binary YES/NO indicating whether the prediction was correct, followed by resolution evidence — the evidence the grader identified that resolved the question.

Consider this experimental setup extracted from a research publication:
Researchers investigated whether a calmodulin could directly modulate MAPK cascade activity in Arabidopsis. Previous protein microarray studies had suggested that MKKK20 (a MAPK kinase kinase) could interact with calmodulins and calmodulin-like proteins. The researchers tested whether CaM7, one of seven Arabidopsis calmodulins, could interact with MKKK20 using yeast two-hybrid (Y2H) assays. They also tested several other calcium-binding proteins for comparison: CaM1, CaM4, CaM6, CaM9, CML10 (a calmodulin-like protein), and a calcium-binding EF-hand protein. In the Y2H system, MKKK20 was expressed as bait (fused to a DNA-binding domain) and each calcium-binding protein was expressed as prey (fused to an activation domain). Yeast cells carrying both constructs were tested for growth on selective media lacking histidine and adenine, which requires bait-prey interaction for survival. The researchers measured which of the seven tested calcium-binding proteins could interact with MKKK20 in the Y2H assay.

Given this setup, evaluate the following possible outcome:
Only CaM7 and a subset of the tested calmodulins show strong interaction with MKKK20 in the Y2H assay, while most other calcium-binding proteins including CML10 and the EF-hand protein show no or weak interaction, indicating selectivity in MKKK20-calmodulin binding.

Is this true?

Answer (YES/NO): NO